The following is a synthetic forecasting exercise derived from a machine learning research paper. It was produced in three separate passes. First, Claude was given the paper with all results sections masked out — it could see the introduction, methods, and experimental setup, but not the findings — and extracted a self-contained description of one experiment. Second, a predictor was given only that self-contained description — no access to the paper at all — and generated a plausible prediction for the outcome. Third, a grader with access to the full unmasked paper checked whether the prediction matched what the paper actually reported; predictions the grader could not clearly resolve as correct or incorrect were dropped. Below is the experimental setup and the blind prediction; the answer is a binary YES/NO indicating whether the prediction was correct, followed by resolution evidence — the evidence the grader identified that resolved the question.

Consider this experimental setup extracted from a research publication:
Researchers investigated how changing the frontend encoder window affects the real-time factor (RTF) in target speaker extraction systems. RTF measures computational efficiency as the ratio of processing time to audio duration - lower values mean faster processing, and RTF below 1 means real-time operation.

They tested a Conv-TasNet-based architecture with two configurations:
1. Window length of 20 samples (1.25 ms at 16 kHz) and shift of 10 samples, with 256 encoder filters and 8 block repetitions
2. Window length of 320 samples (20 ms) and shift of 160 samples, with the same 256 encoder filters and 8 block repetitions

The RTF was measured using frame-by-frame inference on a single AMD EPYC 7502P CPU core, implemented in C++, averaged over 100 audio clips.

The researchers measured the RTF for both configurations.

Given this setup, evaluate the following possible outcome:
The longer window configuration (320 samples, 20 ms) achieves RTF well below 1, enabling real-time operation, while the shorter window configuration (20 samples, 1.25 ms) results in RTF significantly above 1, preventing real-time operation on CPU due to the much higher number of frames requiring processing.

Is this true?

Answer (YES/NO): YES